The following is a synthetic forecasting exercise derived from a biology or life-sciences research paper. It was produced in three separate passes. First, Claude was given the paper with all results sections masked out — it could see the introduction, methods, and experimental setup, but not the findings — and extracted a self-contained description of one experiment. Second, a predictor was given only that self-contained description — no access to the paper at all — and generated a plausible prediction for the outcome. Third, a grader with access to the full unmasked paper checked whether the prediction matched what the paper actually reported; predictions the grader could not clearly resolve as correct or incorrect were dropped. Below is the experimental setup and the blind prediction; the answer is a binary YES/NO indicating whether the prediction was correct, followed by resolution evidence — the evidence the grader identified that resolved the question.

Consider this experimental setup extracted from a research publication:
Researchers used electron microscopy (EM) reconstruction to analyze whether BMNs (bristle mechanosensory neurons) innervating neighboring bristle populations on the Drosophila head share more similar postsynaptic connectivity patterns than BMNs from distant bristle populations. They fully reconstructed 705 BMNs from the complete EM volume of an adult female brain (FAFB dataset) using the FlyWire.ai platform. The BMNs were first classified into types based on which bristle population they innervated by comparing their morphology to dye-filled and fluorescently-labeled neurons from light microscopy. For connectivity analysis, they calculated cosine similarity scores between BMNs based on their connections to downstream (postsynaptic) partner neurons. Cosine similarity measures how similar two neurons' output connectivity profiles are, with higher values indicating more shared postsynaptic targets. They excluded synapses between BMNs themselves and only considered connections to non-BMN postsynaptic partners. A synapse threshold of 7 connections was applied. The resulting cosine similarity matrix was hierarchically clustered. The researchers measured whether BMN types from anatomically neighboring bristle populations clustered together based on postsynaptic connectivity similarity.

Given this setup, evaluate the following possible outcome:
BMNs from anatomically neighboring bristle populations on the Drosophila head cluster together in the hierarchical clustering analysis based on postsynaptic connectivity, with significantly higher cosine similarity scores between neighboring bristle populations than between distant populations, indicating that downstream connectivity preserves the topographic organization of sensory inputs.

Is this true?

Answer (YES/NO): YES